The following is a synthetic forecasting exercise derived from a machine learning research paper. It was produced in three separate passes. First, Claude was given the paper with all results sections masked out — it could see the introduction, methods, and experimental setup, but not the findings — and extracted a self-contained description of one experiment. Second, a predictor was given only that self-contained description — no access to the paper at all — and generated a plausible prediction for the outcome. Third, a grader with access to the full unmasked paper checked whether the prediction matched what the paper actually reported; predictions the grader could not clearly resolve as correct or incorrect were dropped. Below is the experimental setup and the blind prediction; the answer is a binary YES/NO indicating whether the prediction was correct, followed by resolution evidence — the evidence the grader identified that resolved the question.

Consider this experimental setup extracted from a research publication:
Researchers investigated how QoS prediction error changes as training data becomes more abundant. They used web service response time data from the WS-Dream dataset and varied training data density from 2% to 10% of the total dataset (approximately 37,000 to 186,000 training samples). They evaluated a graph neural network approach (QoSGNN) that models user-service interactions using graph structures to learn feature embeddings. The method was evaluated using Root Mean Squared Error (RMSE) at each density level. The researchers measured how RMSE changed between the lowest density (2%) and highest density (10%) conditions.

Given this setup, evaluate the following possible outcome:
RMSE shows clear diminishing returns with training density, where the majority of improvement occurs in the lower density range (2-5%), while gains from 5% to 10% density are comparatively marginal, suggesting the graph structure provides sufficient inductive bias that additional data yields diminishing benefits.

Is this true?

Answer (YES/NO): NO